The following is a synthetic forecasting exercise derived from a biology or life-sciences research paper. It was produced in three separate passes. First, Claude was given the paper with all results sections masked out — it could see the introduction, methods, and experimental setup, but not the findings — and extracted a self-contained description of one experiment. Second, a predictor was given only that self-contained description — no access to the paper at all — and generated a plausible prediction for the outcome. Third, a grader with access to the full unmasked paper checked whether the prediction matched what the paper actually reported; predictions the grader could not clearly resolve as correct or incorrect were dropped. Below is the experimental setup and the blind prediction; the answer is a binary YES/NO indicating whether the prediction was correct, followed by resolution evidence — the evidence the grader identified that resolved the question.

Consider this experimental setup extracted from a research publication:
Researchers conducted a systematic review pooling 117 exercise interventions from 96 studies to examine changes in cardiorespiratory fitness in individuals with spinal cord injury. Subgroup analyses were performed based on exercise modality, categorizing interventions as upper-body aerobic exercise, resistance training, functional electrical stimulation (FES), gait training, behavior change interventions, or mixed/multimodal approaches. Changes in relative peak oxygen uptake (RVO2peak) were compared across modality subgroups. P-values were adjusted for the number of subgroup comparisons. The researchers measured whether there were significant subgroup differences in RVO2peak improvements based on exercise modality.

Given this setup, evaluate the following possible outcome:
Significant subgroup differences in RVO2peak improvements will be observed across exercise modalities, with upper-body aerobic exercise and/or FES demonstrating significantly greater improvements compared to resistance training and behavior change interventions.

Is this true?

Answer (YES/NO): NO